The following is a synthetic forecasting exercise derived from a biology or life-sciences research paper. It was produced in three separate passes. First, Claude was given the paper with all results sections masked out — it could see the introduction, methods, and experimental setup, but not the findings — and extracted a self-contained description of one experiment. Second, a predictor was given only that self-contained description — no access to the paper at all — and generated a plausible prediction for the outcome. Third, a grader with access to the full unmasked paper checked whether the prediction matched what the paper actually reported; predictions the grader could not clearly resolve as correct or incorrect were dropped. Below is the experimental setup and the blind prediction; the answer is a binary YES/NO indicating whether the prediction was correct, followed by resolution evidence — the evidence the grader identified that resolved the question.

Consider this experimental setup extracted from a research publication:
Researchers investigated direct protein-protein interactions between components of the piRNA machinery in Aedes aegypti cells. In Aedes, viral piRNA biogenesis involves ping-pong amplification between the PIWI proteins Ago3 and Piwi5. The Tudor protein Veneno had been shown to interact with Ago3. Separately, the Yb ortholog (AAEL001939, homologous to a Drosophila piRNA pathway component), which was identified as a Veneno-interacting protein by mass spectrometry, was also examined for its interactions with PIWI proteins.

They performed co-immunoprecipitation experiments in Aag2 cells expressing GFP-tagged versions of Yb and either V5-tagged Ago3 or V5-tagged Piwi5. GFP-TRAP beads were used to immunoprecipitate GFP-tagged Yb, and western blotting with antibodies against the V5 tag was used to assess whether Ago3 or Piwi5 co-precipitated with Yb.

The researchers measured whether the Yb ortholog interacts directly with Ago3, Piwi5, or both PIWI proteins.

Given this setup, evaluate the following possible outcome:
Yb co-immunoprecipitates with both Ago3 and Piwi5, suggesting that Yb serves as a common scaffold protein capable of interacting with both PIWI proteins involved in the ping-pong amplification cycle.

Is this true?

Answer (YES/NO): NO